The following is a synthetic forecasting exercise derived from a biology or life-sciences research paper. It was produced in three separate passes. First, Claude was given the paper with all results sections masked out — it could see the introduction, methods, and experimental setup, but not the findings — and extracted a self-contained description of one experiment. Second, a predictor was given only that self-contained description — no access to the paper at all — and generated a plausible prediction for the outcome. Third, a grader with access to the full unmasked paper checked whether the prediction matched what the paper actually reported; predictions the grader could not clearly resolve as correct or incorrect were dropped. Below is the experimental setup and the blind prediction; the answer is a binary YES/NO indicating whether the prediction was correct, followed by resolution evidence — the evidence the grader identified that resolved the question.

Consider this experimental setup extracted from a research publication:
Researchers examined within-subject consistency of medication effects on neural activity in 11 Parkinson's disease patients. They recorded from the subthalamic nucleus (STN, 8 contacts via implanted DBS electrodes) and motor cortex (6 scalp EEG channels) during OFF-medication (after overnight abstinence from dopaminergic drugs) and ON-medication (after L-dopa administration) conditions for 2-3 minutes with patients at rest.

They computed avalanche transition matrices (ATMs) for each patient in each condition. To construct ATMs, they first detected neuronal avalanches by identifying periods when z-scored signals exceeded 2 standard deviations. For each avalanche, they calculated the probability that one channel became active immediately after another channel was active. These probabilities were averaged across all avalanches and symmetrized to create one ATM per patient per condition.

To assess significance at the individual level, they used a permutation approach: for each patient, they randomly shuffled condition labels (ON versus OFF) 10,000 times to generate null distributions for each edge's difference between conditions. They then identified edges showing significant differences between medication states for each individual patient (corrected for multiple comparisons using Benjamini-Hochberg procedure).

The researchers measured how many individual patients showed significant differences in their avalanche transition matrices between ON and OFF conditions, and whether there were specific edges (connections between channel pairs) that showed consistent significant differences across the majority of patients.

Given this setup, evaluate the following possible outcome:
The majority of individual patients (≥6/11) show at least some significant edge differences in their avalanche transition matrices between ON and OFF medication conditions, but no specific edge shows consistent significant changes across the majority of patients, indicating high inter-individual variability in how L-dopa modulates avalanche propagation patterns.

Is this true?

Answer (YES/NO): NO